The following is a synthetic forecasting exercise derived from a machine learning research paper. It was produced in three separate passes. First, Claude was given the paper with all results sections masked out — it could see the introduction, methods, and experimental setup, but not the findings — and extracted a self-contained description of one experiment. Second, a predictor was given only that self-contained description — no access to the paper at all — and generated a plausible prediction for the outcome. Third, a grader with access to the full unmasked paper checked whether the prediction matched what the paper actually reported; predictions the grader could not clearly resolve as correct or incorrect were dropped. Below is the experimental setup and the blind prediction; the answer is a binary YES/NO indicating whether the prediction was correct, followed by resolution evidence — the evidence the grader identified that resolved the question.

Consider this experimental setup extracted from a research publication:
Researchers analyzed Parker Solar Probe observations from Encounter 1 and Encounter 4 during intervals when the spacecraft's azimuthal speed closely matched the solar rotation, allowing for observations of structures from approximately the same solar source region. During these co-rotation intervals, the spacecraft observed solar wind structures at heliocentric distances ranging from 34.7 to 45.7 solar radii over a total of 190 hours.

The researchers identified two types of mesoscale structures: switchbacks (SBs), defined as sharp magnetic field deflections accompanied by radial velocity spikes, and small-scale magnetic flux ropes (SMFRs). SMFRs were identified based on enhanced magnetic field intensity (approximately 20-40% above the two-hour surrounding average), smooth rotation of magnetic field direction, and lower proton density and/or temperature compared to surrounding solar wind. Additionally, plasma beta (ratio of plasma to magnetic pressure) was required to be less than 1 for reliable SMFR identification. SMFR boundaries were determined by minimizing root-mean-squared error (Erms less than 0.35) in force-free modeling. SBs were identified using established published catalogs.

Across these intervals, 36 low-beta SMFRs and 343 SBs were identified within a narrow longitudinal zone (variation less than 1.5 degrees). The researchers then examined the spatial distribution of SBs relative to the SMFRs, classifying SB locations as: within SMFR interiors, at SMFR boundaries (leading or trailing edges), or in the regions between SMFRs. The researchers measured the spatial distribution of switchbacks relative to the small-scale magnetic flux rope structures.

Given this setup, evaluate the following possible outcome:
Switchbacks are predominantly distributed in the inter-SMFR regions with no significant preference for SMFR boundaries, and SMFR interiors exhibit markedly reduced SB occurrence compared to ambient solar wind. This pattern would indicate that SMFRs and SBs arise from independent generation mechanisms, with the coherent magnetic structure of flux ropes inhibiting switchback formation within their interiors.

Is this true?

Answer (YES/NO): NO